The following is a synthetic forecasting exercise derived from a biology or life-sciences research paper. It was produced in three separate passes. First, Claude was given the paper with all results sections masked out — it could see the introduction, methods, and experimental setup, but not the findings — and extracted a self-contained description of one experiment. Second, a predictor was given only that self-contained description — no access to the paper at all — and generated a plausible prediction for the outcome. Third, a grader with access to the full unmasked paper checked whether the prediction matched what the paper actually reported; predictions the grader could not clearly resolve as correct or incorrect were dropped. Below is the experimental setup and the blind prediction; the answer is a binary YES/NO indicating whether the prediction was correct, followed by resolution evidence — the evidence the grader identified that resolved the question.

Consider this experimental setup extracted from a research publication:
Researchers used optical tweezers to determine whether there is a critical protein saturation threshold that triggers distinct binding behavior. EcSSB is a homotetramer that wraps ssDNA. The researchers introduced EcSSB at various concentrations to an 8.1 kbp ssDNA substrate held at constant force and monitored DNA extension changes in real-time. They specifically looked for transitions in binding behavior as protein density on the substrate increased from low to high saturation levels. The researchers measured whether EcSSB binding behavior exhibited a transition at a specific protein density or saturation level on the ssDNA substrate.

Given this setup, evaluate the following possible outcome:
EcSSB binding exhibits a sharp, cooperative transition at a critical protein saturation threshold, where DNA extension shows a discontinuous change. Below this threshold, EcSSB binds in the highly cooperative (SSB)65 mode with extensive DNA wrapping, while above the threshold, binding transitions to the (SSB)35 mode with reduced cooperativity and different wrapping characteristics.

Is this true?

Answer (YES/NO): NO